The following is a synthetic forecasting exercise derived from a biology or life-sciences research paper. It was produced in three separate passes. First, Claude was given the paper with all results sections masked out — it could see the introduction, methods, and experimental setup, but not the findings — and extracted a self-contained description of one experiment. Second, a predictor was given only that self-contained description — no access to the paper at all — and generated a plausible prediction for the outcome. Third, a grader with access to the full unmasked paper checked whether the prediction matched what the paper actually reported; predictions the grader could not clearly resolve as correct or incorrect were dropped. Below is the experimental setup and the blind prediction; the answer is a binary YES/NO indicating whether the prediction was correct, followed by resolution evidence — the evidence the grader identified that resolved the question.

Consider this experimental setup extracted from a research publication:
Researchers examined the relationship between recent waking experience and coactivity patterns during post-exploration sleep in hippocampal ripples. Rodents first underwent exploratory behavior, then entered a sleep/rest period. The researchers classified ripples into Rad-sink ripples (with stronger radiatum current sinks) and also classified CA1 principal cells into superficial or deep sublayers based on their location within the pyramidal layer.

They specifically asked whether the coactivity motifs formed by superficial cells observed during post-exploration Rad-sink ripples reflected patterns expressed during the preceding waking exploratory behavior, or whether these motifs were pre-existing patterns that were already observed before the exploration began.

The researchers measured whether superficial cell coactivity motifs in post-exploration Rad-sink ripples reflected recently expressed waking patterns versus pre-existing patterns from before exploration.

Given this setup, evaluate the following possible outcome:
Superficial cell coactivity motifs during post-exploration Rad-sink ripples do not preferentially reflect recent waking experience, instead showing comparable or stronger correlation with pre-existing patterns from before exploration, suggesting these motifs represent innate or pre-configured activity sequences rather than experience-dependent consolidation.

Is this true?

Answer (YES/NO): NO